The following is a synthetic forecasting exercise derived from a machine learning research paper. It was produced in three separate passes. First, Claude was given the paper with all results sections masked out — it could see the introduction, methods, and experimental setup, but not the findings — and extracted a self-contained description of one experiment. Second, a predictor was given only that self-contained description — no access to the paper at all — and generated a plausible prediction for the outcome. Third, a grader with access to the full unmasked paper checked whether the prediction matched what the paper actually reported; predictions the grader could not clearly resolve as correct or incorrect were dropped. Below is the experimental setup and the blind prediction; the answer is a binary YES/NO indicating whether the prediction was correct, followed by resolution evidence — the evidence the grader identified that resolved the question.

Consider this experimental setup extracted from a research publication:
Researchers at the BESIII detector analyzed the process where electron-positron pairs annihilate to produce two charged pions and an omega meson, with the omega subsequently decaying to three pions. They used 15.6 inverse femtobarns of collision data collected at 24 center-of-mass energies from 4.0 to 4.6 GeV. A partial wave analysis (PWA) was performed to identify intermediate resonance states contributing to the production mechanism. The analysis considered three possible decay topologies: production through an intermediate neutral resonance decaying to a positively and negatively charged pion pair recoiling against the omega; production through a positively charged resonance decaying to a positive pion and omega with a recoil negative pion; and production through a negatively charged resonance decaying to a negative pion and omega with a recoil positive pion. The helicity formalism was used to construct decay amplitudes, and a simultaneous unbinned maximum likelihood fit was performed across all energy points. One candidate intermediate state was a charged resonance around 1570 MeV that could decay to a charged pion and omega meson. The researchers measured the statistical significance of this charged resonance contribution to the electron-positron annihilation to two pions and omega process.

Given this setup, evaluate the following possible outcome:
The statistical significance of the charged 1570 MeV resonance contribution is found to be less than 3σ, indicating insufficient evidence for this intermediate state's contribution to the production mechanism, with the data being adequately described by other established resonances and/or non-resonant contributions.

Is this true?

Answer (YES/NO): NO